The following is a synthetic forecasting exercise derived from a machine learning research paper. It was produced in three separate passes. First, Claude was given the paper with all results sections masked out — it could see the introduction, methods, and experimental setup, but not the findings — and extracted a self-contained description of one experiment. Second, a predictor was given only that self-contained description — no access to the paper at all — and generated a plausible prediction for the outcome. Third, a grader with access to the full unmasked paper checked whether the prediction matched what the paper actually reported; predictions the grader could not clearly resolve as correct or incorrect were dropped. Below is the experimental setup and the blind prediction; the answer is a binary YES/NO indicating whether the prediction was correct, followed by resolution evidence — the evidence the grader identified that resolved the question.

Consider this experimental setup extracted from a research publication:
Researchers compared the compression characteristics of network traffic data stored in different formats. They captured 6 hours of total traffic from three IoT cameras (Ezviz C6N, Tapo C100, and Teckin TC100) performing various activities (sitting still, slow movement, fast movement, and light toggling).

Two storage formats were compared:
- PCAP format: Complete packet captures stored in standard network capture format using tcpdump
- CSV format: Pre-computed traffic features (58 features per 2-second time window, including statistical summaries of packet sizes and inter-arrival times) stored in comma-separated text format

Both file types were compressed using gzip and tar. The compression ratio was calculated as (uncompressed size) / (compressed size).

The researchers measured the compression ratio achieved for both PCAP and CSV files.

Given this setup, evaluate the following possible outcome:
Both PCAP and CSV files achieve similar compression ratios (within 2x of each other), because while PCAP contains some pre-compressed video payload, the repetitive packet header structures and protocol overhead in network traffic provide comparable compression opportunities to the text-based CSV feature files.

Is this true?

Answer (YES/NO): NO